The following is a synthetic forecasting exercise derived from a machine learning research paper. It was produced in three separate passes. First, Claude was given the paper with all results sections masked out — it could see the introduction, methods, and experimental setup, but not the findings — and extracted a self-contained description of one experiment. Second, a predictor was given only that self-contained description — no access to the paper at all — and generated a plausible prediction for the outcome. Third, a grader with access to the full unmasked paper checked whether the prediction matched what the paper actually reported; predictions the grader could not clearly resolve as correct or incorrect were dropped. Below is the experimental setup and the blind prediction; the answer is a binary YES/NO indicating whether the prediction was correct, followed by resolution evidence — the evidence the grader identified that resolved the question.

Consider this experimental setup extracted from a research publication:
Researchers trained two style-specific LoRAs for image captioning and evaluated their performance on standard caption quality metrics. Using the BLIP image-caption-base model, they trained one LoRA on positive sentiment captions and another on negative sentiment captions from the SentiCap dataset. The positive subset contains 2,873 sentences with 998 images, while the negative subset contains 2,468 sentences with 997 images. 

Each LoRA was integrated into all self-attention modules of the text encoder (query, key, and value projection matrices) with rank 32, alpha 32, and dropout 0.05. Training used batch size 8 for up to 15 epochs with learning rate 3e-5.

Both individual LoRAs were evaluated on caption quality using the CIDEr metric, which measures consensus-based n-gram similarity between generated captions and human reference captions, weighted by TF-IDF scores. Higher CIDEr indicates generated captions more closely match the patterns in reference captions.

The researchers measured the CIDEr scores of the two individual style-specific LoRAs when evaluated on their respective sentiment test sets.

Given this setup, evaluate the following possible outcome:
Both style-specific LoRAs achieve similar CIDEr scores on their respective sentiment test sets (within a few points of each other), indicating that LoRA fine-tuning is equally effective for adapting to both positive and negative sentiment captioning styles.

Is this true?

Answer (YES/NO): YES